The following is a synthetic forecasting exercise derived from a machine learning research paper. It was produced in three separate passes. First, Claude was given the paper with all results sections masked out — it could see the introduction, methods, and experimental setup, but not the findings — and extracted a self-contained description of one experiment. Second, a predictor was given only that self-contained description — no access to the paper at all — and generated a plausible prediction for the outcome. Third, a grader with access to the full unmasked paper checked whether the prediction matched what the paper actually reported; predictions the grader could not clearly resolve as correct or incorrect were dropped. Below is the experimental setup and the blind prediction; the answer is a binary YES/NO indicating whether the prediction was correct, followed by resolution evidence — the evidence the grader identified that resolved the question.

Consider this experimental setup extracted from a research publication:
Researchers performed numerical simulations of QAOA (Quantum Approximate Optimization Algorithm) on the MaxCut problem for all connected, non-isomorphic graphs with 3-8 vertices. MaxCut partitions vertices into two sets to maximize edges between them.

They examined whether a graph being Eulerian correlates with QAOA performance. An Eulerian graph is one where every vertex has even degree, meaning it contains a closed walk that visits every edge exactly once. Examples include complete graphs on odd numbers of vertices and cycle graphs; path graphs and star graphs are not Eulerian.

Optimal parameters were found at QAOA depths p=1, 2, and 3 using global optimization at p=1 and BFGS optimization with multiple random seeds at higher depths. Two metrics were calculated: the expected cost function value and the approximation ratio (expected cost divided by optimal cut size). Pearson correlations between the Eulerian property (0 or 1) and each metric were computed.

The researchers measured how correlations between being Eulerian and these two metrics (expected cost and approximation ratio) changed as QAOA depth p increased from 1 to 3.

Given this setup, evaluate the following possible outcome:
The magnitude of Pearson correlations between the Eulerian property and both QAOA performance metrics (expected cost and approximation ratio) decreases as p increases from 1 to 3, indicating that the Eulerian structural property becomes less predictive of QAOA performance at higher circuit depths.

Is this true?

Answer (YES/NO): NO